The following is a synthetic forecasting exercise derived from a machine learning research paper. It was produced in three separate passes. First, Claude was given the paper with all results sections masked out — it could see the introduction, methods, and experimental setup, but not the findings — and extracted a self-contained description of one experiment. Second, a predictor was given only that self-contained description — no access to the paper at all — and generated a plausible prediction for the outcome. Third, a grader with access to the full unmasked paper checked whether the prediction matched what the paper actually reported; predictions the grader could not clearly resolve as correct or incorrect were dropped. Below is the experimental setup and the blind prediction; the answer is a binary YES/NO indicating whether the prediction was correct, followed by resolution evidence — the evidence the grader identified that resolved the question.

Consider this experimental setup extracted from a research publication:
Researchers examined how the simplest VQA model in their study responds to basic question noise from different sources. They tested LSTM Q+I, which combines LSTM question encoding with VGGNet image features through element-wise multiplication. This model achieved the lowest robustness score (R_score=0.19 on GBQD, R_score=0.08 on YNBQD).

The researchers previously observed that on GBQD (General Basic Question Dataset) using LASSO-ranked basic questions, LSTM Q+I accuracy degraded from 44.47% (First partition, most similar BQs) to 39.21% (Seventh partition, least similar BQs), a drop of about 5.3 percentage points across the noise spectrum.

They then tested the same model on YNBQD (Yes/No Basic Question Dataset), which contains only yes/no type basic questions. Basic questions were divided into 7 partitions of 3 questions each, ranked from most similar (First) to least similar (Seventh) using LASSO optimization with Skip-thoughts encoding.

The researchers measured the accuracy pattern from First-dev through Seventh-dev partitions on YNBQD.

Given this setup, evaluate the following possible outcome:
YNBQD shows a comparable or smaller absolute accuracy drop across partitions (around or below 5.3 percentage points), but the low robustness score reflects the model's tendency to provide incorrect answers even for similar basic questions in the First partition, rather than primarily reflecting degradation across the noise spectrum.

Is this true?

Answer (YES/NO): YES